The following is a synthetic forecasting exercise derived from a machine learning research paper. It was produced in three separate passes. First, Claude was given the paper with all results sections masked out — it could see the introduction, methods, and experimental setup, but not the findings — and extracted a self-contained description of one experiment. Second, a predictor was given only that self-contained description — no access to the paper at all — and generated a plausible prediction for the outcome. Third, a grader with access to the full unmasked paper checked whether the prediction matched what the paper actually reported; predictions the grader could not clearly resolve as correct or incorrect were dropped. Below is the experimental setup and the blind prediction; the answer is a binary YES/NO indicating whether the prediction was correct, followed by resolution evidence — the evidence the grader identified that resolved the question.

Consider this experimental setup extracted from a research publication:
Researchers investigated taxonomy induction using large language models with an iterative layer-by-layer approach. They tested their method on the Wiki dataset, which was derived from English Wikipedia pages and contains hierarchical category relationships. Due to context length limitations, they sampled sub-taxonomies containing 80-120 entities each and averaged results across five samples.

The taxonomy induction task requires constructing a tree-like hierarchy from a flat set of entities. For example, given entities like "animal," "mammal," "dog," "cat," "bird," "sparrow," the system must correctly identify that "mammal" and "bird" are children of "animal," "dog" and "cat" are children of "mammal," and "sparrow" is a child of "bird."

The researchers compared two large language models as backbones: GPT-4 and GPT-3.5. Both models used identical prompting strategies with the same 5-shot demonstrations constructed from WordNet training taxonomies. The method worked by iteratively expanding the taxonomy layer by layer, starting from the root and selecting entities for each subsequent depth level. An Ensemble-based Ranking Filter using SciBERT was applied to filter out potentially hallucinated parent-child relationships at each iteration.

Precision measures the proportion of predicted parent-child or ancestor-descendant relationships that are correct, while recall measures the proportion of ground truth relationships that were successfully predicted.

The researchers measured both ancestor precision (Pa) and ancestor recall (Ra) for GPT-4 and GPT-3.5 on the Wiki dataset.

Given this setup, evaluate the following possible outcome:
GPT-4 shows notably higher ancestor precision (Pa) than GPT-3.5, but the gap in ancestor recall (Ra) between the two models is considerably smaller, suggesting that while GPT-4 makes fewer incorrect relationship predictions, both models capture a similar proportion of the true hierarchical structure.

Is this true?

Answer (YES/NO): NO